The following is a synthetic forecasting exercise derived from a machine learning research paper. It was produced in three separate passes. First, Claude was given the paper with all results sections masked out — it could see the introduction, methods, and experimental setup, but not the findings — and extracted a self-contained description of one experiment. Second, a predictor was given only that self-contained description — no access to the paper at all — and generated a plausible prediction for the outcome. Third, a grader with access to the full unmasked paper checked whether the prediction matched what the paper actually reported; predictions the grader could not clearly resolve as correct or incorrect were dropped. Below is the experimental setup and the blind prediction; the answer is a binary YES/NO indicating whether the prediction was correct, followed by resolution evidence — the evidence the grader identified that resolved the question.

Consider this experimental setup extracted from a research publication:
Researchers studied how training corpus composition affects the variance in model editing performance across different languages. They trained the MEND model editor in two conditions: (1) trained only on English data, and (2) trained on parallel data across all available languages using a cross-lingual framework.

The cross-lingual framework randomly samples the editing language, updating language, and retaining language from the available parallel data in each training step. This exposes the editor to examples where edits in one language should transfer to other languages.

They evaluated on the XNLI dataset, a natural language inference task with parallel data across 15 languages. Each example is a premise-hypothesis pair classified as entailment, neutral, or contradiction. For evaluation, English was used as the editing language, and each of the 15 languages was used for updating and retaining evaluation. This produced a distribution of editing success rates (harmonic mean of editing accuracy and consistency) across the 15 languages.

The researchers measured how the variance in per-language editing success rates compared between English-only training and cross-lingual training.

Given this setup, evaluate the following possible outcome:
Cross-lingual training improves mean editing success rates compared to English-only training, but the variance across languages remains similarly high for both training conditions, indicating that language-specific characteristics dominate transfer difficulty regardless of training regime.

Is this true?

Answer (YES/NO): NO